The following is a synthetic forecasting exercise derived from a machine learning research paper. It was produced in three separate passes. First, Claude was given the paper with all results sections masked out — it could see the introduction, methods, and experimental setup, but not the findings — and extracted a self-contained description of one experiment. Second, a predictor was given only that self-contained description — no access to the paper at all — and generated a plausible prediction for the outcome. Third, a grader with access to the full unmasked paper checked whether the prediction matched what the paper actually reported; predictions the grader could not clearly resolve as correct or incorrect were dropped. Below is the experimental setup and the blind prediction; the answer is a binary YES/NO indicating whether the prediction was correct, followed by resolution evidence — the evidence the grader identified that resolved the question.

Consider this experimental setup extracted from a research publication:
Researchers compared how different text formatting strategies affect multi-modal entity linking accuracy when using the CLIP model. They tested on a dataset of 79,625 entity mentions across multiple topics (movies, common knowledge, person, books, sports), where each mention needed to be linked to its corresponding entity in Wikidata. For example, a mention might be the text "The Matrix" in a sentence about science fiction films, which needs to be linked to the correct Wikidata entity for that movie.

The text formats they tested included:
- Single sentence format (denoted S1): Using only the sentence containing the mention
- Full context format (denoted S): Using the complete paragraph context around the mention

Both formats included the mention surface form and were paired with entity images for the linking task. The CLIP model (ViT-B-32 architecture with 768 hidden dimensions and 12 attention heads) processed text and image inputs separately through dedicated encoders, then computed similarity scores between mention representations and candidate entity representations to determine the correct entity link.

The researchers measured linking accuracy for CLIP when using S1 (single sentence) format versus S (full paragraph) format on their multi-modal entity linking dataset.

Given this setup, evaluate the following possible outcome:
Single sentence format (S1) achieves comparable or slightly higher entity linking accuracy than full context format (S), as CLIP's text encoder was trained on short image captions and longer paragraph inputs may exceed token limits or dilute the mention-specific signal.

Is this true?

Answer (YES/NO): NO